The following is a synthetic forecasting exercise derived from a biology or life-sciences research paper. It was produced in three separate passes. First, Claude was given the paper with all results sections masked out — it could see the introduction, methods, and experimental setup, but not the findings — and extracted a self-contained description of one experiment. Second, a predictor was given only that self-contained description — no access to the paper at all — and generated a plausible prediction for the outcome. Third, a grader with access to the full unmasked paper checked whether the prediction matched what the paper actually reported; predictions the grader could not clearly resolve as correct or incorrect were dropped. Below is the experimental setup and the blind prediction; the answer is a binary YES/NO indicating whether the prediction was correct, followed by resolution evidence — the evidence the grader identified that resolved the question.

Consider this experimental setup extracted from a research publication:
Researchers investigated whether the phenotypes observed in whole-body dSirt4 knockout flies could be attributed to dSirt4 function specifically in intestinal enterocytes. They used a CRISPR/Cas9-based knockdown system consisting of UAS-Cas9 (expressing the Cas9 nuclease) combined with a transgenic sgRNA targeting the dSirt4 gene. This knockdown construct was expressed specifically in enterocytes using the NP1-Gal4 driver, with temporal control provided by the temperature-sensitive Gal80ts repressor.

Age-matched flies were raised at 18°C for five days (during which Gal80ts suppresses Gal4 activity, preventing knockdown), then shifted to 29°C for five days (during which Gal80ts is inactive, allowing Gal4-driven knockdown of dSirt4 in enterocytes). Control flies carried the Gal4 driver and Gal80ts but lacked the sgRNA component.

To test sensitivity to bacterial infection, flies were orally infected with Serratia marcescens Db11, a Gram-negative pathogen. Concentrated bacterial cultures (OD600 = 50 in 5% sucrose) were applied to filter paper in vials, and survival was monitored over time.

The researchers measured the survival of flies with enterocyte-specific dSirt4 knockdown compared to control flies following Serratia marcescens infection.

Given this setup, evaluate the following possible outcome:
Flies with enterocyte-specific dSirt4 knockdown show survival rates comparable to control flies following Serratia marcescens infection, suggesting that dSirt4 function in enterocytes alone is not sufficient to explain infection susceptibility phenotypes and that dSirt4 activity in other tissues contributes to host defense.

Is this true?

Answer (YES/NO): NO